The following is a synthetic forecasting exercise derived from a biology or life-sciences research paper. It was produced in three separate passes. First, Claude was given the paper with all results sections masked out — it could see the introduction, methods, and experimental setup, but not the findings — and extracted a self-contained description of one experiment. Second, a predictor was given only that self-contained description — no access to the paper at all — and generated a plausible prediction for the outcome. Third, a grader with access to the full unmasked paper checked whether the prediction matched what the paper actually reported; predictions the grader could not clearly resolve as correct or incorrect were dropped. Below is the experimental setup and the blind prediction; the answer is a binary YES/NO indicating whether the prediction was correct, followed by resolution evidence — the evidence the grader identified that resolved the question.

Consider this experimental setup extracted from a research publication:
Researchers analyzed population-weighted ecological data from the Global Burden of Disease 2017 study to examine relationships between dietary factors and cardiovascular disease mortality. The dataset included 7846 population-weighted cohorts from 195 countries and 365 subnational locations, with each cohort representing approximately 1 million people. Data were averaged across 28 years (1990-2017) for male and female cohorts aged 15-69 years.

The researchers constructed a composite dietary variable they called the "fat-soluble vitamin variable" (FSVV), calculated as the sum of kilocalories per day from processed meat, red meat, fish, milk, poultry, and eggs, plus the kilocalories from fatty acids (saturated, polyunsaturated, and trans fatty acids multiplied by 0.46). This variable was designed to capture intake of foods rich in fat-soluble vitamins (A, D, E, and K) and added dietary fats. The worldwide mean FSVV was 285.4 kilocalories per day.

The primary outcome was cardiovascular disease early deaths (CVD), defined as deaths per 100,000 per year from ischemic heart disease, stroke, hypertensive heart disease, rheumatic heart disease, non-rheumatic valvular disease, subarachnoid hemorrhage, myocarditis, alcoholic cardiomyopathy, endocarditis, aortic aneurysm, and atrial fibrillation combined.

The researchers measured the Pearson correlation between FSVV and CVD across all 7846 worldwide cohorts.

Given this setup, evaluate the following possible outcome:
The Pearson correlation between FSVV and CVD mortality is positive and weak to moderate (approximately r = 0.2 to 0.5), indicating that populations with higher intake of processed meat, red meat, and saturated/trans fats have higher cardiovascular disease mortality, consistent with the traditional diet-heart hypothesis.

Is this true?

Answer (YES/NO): NO